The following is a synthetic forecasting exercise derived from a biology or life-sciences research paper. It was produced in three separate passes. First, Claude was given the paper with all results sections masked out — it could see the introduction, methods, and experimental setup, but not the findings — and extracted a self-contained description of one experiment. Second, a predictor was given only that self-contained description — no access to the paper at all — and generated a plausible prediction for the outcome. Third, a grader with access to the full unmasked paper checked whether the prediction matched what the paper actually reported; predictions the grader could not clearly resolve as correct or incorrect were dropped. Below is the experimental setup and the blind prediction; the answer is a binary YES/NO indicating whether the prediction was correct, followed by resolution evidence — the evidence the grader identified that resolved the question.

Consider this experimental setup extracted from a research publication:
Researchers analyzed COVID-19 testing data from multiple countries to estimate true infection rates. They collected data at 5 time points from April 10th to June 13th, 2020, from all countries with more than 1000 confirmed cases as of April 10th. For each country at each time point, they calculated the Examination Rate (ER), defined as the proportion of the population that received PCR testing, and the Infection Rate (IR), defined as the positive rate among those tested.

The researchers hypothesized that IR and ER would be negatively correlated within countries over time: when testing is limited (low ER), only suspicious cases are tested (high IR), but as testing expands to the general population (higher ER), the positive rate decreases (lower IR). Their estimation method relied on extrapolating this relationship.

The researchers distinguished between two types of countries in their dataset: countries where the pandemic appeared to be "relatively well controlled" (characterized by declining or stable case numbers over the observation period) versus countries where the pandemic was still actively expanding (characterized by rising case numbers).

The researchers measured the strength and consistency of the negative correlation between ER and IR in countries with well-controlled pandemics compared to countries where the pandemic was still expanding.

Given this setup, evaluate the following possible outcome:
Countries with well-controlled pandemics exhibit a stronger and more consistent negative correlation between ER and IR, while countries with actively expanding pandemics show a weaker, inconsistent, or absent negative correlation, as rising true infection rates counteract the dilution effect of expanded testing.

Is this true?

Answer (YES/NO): YES